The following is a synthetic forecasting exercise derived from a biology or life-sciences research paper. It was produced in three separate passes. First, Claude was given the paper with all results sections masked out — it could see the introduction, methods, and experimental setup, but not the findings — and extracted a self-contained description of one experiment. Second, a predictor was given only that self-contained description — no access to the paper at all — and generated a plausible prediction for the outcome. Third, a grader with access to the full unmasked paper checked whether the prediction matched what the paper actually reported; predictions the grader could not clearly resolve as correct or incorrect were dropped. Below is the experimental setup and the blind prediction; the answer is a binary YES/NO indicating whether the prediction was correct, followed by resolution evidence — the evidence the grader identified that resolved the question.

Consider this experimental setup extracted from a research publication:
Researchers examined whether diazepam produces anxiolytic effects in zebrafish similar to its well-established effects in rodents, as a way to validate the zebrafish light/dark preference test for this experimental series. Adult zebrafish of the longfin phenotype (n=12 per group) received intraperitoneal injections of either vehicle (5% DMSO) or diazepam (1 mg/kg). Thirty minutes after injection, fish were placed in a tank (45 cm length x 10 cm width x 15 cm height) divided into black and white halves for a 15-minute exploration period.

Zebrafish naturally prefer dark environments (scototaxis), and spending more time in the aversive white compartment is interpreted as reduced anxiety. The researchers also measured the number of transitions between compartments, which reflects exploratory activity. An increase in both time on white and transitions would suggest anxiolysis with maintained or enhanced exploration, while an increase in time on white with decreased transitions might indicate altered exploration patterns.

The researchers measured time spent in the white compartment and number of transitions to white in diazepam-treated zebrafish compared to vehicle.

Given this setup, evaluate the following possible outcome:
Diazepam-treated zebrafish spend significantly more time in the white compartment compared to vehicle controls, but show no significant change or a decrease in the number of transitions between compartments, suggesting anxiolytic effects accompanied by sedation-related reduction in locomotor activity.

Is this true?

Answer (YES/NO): YES